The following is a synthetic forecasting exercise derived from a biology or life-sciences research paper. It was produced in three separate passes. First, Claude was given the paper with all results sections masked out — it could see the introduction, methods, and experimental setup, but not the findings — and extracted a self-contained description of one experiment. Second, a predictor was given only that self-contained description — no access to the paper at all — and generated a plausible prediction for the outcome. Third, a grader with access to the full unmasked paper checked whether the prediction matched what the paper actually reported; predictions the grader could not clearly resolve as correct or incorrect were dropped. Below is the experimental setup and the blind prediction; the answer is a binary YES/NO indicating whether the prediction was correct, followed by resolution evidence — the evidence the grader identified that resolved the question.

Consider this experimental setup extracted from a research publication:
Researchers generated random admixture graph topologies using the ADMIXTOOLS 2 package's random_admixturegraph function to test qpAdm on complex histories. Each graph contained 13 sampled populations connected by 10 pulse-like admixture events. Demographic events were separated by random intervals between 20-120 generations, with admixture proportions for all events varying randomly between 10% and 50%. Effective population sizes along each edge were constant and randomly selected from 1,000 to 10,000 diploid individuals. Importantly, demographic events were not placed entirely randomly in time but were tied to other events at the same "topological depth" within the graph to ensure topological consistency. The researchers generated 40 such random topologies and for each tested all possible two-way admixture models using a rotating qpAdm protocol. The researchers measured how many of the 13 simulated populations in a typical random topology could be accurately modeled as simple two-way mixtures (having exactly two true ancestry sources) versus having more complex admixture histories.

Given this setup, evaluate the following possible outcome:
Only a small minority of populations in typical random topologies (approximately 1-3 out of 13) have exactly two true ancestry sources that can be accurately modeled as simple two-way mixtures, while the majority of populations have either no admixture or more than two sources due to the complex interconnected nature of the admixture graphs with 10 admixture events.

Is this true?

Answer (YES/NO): NO